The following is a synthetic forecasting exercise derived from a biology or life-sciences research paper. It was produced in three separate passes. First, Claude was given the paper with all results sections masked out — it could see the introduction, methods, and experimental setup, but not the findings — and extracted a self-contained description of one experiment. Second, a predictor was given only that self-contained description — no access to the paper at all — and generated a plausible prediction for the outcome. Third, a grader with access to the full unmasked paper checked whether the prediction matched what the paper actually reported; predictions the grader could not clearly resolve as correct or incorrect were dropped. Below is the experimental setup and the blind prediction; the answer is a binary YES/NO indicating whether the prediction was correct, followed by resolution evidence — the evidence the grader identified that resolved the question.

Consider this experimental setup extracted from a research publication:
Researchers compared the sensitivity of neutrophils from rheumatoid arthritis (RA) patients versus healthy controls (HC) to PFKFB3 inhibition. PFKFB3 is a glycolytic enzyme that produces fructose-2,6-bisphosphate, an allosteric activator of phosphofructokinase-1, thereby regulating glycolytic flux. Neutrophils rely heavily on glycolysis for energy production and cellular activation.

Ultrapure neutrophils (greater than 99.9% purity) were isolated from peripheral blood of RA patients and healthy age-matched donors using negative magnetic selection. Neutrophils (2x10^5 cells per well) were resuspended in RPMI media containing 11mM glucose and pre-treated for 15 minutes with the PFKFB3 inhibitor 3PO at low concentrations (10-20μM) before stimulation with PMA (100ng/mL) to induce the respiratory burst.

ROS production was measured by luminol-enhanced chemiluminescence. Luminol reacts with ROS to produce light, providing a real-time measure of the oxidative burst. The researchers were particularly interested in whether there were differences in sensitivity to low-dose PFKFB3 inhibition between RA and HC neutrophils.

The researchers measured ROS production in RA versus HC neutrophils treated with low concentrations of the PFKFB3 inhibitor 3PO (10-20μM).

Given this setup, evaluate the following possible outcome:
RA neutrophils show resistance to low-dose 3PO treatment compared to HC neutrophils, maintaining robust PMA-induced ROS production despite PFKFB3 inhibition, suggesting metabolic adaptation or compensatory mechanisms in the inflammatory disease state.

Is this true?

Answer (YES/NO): NO